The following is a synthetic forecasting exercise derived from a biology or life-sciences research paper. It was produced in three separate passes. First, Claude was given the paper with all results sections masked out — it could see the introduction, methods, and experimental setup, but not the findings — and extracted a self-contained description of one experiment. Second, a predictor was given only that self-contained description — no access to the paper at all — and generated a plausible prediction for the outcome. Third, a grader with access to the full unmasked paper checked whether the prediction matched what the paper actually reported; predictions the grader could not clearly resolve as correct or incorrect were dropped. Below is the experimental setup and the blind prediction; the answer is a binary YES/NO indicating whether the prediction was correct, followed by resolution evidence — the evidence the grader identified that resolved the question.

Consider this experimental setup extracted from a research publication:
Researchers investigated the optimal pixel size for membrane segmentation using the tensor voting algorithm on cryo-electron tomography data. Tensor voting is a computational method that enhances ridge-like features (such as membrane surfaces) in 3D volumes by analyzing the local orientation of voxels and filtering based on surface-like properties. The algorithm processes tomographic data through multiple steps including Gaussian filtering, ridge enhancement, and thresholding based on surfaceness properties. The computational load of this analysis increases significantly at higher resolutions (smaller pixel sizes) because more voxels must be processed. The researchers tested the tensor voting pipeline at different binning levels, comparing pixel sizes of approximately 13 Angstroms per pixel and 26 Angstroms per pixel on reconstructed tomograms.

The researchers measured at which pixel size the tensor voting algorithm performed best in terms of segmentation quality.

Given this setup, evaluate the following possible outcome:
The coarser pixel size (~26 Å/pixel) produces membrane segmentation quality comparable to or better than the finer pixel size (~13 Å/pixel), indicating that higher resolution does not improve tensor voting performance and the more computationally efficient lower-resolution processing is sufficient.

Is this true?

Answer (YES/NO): YES